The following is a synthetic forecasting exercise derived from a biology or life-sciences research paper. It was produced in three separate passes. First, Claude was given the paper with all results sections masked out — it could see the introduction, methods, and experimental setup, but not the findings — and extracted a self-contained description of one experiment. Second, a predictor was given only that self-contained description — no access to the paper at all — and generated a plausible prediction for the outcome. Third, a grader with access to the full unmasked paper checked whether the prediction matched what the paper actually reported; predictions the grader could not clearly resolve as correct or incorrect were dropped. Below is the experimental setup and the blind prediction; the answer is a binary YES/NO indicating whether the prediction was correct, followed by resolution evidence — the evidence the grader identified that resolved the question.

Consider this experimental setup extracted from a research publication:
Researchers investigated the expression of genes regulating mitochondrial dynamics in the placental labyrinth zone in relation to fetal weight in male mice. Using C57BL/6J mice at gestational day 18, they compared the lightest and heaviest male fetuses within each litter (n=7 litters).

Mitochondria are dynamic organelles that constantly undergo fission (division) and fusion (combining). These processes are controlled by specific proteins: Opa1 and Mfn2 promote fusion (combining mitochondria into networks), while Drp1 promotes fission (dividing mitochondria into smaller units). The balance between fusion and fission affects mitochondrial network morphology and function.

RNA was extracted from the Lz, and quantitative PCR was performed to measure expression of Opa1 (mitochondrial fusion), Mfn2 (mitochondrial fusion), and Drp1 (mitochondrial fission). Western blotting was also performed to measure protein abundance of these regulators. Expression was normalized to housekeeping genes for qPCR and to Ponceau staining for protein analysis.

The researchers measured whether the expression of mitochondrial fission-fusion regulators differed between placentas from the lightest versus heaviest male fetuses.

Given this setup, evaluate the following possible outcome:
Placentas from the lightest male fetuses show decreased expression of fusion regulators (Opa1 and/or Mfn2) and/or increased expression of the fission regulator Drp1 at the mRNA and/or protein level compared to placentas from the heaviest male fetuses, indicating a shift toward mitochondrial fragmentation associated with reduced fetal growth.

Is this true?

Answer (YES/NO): NO